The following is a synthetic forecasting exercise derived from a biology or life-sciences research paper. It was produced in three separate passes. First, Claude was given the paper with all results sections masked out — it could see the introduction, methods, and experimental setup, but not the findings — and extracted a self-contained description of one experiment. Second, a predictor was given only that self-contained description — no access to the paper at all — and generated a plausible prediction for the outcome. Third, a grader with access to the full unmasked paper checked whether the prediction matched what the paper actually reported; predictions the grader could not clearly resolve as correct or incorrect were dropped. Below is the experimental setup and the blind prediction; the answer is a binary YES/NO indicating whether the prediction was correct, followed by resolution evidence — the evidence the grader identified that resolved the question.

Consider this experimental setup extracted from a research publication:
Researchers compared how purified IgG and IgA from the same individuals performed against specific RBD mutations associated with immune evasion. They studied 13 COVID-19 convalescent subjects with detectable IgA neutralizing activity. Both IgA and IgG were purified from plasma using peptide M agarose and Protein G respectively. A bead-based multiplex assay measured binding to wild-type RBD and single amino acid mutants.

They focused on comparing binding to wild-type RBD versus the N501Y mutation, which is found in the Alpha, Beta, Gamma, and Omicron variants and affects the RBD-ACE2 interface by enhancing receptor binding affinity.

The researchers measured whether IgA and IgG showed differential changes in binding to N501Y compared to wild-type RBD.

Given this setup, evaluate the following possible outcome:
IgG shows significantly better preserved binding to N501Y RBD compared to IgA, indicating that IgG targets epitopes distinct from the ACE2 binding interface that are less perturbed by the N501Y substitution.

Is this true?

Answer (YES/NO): NO